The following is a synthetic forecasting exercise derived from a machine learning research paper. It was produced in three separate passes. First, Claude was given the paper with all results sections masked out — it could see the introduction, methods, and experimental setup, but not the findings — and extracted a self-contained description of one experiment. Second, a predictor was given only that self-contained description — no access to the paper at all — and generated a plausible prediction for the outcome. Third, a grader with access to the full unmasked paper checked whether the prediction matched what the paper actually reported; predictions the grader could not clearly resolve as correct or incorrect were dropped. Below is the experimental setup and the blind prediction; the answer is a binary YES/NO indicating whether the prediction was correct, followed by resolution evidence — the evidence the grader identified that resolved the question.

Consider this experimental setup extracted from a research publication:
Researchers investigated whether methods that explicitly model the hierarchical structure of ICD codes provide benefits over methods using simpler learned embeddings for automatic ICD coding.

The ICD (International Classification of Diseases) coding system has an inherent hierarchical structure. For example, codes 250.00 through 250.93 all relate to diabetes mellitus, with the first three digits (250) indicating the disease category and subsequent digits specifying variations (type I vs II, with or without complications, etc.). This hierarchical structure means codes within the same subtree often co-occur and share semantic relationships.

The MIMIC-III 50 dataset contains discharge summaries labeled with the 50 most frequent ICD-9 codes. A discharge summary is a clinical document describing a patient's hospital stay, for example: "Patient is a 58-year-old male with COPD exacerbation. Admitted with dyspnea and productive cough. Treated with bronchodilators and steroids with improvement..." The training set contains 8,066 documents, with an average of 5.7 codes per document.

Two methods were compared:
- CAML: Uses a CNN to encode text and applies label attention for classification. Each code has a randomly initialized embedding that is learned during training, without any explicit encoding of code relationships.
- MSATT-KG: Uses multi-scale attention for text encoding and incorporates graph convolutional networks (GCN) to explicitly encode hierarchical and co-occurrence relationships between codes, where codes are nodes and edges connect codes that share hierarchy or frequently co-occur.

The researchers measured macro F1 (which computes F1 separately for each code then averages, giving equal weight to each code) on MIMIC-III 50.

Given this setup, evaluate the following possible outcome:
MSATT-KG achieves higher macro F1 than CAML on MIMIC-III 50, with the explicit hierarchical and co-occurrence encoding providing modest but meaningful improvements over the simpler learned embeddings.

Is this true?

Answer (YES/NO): NO